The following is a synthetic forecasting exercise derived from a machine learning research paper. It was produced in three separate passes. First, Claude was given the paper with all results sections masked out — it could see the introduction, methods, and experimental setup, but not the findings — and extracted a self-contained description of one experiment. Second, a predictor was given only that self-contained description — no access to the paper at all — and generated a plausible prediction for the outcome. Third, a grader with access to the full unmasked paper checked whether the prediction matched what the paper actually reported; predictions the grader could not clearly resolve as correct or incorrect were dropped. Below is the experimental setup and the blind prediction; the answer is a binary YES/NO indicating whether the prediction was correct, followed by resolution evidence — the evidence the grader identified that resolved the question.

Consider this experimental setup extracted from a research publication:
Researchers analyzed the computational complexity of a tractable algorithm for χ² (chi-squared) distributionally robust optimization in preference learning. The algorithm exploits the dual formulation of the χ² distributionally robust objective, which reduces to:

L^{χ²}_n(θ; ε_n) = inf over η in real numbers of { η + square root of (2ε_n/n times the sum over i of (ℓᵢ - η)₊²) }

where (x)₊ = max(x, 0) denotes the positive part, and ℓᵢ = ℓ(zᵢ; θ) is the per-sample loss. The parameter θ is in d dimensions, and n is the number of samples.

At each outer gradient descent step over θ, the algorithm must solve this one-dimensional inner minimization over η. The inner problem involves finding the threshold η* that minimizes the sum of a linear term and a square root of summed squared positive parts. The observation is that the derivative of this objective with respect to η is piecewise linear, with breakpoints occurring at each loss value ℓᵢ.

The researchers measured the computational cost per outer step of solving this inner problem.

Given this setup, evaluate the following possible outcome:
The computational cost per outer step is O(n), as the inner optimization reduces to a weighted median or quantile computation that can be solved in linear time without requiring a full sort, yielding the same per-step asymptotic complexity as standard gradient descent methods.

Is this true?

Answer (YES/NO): NO